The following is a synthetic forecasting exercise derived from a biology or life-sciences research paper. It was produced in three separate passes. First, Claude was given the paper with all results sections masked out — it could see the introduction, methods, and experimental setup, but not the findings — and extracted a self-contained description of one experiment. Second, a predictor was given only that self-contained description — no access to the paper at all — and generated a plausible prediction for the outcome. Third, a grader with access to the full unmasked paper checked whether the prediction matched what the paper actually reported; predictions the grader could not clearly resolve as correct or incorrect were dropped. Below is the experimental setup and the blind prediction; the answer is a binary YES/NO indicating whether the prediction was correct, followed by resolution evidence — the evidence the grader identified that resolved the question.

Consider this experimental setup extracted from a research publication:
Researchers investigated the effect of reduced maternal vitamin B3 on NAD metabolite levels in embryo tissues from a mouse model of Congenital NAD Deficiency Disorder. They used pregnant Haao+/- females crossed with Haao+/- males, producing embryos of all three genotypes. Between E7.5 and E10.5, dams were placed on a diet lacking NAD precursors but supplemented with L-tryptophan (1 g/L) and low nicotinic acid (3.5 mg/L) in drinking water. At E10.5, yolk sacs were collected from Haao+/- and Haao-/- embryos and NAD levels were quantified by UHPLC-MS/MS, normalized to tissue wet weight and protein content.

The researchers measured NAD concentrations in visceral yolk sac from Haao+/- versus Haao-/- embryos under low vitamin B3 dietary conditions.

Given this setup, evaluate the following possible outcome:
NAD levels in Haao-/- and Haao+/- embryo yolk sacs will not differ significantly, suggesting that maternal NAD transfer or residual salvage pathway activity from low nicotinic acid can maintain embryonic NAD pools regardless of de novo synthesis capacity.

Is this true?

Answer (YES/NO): NO